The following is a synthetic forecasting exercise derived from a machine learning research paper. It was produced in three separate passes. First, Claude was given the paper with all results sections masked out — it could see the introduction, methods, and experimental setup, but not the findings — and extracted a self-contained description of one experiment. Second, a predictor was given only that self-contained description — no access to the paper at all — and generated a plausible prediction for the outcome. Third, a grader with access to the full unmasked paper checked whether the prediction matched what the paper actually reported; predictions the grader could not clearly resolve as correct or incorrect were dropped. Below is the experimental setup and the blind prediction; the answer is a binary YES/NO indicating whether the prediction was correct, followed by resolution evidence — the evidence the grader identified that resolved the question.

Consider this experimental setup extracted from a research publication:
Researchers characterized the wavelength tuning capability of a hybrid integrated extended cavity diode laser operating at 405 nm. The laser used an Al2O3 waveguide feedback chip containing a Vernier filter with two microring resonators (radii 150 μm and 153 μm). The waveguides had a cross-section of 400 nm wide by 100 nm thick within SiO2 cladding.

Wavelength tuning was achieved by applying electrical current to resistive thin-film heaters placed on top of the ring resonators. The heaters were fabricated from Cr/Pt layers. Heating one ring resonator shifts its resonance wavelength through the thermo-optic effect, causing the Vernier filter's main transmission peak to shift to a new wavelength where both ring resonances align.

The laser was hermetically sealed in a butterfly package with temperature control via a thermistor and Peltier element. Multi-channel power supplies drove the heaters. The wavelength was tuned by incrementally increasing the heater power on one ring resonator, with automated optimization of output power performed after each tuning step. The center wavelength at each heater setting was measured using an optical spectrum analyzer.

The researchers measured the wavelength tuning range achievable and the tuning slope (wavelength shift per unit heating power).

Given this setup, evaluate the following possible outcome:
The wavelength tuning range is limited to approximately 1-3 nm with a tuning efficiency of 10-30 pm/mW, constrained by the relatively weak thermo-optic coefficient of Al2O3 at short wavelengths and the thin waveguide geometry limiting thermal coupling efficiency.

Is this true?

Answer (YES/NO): NO